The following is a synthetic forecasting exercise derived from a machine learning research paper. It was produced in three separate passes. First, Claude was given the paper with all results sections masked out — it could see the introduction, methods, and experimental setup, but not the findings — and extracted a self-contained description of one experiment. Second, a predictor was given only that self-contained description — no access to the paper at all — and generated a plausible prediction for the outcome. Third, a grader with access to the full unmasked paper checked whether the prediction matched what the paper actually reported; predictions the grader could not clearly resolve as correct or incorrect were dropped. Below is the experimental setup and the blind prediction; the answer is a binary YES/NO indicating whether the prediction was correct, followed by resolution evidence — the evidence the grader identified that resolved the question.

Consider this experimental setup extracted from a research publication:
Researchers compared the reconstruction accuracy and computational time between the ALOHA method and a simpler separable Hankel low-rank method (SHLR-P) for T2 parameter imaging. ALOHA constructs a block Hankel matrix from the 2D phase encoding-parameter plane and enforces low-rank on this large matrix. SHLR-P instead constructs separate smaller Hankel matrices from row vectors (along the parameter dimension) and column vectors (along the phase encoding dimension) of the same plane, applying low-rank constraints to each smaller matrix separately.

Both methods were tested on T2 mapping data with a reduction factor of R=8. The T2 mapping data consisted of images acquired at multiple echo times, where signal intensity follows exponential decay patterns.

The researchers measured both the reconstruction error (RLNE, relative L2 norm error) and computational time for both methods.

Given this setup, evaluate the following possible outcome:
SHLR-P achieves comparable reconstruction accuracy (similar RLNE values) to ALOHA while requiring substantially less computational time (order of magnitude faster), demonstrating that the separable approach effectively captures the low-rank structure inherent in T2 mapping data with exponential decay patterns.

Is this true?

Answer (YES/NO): NO